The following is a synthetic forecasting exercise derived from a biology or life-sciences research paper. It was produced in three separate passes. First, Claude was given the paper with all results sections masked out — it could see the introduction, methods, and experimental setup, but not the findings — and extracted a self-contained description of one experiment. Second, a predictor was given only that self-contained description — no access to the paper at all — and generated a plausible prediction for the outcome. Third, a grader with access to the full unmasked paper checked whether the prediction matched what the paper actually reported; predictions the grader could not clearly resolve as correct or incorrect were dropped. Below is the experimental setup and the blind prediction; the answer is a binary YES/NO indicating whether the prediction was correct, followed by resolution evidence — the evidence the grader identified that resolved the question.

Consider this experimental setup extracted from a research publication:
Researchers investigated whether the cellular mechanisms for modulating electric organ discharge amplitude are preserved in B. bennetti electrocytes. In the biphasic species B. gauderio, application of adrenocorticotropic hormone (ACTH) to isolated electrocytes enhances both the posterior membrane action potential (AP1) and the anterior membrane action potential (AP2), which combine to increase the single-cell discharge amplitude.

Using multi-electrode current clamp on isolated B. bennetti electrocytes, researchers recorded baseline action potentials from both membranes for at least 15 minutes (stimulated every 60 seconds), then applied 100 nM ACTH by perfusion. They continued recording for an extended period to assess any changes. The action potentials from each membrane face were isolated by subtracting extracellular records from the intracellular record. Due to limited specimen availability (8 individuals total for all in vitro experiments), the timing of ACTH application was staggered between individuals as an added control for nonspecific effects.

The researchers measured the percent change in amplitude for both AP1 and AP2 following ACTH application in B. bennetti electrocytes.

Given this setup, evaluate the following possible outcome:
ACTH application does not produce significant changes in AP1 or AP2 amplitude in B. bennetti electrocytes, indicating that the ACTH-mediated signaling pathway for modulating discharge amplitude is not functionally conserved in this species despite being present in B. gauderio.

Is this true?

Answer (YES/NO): NO